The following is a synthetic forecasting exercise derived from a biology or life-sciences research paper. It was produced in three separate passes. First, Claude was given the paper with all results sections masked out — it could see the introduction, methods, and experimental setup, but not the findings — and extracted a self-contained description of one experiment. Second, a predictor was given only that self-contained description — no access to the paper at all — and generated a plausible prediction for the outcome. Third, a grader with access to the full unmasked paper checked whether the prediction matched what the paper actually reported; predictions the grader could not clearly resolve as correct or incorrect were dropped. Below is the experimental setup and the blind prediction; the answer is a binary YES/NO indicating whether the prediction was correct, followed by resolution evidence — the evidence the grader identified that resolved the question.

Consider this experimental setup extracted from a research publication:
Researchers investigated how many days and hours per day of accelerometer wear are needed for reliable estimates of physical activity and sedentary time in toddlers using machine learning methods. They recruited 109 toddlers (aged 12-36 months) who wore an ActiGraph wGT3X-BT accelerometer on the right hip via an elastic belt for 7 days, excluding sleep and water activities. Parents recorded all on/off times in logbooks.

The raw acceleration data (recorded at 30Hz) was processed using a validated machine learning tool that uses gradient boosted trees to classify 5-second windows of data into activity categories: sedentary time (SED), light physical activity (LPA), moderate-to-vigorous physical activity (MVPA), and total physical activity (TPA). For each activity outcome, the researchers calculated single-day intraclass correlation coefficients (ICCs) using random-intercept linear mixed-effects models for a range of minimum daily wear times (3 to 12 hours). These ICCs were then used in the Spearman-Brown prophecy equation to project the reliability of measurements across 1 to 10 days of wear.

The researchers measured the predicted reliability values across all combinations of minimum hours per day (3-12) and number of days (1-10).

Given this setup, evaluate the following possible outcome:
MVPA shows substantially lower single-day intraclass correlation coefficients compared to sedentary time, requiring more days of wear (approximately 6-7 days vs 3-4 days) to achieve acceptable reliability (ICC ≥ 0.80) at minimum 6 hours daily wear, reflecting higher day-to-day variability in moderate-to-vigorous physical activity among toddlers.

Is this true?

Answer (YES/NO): NO